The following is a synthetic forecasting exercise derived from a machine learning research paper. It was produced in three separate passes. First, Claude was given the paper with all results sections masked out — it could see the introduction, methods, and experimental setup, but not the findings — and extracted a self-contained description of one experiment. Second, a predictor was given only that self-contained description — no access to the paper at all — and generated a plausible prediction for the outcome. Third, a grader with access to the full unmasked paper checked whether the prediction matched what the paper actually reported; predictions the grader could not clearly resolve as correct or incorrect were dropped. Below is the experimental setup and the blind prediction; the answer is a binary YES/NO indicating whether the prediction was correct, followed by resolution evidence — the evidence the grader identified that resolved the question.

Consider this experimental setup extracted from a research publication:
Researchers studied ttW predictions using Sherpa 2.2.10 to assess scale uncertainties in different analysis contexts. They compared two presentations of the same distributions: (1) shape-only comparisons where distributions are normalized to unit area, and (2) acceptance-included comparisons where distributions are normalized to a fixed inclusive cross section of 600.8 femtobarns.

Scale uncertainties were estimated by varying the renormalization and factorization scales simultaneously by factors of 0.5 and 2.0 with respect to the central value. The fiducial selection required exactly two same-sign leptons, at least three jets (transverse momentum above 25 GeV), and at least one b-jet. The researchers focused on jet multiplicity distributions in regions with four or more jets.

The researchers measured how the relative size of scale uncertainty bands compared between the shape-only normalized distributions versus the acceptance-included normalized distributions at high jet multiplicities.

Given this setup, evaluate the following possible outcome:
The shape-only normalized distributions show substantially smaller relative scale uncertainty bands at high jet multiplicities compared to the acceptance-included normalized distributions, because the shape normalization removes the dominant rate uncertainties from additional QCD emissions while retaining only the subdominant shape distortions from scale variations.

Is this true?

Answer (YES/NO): YES